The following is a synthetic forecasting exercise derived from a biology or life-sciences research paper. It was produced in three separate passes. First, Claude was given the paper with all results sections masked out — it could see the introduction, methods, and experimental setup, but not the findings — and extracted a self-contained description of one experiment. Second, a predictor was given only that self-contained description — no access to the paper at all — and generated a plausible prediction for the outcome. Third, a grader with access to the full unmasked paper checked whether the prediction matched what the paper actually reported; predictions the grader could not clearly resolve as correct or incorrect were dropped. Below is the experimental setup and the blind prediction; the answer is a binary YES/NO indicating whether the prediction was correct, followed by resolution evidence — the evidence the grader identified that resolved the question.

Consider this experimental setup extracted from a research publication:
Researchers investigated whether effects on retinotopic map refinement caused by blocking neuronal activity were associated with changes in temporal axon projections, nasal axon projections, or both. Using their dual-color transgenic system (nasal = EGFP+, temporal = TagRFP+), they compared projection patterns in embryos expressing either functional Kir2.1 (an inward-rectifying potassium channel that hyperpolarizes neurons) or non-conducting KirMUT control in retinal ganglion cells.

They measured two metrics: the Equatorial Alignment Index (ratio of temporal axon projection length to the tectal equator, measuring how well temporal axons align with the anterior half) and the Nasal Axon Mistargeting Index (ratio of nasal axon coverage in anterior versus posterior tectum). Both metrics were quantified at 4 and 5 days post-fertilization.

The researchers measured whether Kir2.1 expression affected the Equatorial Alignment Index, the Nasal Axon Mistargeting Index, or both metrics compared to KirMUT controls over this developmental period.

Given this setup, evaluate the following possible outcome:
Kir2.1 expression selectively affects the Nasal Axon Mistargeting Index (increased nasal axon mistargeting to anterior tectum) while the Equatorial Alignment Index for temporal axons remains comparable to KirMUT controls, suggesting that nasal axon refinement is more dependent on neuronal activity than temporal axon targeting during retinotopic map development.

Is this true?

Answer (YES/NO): YES